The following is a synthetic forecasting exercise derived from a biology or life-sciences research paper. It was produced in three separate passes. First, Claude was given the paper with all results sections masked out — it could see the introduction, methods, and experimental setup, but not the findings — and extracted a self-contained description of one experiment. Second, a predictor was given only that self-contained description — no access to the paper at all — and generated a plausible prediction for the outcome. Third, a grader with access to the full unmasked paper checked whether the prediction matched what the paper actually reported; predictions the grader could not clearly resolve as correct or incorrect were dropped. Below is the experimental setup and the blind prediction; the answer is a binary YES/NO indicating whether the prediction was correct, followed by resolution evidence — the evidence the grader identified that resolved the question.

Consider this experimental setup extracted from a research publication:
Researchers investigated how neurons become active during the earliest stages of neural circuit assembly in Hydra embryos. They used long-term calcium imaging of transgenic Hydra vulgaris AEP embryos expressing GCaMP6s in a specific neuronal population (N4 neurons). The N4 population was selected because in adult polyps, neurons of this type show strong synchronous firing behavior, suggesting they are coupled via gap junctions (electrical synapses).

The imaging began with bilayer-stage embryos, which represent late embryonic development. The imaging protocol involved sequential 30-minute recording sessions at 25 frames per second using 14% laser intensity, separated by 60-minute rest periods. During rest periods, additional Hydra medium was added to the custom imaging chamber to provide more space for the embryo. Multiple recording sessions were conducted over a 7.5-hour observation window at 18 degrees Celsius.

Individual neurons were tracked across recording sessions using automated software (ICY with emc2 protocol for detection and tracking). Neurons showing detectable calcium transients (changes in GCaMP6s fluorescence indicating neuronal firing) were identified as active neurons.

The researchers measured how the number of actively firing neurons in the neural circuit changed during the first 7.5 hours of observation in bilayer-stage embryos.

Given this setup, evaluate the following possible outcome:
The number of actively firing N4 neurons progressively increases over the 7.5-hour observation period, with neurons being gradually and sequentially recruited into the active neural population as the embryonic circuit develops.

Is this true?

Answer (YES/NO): YES